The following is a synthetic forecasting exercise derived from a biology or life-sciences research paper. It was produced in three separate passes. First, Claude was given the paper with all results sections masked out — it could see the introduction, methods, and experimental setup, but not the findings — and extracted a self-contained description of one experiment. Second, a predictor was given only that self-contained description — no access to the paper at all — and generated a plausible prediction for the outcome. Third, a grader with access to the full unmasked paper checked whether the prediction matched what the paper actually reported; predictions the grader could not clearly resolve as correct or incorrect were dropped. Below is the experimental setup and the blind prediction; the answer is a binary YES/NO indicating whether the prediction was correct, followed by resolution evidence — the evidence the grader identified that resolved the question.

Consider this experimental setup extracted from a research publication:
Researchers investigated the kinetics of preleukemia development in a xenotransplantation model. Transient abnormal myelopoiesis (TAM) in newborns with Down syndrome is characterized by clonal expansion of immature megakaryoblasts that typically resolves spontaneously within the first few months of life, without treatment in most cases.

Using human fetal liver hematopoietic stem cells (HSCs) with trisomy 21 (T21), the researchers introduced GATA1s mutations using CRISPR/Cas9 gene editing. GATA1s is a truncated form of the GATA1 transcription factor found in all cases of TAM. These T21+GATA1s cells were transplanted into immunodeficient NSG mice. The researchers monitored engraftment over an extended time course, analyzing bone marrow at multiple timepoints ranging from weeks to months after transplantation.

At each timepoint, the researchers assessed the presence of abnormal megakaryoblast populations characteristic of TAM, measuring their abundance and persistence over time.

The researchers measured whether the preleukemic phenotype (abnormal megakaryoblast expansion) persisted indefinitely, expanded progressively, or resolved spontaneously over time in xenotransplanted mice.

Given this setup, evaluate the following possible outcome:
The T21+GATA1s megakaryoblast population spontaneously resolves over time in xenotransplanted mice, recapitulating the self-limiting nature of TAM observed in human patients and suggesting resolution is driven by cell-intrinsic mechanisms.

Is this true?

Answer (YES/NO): NO